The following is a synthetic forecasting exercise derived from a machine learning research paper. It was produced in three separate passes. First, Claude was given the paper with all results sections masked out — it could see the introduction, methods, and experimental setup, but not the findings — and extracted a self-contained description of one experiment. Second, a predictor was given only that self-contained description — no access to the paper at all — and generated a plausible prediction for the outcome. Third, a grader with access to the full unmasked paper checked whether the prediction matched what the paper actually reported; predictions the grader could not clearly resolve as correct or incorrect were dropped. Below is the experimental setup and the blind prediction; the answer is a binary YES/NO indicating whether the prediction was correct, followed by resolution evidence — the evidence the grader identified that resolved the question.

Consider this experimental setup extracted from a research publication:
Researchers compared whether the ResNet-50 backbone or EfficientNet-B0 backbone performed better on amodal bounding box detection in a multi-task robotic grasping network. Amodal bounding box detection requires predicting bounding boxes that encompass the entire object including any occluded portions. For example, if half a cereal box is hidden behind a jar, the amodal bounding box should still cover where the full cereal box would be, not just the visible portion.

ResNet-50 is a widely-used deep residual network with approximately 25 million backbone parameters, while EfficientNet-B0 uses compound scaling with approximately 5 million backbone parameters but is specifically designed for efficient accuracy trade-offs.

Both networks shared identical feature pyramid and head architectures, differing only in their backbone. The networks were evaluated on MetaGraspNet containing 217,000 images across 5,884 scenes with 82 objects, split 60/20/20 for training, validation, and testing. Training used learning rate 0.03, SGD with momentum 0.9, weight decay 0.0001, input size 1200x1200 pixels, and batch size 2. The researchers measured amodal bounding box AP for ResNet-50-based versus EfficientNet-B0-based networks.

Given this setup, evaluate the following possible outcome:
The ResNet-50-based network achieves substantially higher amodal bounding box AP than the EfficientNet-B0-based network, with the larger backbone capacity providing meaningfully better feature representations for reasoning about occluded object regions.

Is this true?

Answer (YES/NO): NO